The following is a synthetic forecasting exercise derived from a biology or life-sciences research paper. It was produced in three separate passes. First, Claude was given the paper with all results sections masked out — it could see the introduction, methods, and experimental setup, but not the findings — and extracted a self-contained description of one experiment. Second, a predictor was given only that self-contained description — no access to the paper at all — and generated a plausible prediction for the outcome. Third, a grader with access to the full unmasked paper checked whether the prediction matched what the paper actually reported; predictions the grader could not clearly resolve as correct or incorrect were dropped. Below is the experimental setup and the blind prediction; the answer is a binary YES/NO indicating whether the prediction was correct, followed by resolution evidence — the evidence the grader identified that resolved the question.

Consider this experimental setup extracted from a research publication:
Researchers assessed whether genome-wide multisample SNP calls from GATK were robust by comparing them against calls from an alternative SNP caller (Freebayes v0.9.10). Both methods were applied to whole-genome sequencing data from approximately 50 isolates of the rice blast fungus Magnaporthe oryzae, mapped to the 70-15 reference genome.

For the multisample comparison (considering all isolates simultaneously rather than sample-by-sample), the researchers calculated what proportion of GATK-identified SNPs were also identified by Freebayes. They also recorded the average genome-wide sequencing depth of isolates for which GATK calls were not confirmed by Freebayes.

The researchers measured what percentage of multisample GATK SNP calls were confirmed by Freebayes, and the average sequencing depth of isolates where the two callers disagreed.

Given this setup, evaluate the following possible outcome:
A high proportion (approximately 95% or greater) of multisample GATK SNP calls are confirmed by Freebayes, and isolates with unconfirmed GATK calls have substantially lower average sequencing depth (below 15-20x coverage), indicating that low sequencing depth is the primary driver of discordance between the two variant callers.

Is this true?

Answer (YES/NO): NO